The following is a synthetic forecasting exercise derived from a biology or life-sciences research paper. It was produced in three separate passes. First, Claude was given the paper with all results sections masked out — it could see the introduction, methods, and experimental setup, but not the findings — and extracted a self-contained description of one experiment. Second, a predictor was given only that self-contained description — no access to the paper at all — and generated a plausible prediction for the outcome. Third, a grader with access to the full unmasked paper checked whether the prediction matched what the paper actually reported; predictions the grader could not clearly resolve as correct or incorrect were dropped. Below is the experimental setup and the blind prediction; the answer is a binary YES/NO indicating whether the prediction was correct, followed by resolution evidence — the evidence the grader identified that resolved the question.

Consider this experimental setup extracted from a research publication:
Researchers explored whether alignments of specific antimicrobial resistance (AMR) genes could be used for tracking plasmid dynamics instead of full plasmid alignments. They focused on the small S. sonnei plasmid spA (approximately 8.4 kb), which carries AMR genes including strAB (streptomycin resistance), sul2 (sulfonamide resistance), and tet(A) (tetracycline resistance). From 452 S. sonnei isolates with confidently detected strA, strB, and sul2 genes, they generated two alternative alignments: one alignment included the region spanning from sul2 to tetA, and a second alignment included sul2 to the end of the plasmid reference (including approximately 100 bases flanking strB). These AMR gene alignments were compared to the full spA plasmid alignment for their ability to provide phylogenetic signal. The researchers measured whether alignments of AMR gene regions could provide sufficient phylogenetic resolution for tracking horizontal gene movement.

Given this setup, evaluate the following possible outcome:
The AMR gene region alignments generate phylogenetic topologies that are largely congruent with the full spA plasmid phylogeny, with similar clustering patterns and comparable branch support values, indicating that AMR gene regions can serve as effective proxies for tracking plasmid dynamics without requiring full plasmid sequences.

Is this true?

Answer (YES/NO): NO